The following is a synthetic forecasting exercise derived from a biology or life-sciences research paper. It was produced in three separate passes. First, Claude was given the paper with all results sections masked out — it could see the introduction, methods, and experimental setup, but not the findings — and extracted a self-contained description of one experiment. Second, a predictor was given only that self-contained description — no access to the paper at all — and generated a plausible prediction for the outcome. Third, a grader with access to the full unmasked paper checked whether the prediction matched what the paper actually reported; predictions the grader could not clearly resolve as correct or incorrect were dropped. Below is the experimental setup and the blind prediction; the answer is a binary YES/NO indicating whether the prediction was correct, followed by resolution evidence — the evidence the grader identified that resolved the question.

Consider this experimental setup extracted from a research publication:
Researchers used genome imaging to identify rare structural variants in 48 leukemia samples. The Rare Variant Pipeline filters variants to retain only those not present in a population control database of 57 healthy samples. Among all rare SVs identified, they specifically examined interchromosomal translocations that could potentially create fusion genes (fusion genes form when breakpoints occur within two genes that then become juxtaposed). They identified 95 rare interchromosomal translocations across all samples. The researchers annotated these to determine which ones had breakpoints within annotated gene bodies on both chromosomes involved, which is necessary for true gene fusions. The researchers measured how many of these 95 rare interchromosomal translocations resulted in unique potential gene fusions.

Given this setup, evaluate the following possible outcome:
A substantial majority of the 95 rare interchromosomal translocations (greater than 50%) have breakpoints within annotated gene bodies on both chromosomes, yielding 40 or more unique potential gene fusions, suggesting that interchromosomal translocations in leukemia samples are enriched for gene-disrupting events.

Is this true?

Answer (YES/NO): NO